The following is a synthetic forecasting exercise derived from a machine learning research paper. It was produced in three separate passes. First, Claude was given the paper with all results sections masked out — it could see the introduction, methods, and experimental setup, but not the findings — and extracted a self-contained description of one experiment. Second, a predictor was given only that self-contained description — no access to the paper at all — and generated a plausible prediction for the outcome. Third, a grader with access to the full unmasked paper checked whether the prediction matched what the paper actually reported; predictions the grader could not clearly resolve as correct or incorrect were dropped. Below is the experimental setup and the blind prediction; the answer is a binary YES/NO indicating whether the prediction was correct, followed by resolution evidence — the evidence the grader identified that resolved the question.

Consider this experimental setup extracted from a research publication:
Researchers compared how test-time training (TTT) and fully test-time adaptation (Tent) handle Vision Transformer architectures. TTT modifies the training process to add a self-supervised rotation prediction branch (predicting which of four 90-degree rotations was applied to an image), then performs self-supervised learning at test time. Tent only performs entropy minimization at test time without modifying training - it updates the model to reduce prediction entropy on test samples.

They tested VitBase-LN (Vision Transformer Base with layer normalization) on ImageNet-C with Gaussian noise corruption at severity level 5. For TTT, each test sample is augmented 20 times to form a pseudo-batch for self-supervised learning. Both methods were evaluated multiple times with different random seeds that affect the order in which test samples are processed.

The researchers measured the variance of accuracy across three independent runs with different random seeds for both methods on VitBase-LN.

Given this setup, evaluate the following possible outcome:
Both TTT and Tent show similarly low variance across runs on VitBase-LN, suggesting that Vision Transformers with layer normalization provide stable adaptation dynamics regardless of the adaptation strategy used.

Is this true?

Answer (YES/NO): NO